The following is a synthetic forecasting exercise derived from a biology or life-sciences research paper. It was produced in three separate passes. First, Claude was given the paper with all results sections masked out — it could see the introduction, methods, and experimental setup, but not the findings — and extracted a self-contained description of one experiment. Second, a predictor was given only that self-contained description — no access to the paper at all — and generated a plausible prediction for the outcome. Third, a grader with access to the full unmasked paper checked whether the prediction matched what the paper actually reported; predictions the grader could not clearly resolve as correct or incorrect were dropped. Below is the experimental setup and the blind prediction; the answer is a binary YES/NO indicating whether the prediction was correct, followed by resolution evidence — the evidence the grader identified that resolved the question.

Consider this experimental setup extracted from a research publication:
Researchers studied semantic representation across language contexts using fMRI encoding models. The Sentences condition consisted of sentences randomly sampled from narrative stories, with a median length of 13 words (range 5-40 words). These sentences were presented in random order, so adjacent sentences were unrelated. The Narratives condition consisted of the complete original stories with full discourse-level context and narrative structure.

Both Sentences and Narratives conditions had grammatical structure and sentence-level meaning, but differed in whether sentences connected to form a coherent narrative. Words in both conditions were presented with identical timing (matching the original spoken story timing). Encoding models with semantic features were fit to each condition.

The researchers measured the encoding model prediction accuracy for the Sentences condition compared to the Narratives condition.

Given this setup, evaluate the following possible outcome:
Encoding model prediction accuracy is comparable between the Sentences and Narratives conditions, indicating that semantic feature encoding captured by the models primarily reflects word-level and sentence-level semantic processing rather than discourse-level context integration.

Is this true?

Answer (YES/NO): NO